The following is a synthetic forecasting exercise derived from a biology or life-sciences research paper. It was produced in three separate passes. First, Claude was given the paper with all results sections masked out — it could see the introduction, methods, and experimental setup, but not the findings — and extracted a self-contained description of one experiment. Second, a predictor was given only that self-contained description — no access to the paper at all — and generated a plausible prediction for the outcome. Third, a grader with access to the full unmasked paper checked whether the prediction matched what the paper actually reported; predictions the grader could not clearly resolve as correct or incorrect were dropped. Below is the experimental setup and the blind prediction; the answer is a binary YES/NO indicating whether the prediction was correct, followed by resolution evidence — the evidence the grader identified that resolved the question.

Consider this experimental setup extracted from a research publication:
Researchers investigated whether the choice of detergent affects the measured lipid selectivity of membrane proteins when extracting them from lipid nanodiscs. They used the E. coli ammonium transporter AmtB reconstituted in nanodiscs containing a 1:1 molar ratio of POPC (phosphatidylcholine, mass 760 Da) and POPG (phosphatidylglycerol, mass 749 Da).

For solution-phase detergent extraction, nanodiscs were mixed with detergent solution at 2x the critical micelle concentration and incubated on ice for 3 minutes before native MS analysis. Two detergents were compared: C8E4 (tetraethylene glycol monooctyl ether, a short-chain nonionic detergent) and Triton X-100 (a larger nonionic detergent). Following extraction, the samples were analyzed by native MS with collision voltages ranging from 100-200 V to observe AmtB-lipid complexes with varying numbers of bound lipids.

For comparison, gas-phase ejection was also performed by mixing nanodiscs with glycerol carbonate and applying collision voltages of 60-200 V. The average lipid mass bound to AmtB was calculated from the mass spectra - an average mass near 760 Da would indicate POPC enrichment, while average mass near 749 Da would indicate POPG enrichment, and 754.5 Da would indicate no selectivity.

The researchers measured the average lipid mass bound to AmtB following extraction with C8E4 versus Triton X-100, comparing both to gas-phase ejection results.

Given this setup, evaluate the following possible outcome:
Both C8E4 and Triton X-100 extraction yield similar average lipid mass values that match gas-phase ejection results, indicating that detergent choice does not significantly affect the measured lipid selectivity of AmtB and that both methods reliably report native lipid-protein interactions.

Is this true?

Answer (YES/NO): NO